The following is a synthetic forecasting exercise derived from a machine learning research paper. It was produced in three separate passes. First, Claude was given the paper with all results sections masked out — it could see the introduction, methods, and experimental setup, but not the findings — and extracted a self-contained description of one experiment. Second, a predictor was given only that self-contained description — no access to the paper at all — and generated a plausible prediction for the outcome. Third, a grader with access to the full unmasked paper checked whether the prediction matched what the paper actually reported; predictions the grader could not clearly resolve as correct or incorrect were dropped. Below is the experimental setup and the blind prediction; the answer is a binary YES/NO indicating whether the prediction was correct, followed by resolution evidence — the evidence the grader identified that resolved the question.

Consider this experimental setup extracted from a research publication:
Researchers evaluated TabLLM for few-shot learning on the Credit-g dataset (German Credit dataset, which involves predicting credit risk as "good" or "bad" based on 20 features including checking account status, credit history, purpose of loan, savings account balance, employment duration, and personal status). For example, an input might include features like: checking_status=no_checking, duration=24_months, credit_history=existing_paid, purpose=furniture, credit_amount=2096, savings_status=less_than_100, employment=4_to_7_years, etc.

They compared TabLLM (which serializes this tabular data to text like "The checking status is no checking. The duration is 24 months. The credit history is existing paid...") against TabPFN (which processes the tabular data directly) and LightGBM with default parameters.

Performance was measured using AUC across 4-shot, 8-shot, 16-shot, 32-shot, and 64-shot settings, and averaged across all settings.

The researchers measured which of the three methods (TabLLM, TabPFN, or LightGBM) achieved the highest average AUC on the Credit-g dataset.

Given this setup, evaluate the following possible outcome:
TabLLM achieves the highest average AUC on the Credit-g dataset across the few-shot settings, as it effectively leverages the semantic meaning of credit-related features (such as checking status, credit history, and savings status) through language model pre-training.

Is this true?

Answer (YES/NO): YES